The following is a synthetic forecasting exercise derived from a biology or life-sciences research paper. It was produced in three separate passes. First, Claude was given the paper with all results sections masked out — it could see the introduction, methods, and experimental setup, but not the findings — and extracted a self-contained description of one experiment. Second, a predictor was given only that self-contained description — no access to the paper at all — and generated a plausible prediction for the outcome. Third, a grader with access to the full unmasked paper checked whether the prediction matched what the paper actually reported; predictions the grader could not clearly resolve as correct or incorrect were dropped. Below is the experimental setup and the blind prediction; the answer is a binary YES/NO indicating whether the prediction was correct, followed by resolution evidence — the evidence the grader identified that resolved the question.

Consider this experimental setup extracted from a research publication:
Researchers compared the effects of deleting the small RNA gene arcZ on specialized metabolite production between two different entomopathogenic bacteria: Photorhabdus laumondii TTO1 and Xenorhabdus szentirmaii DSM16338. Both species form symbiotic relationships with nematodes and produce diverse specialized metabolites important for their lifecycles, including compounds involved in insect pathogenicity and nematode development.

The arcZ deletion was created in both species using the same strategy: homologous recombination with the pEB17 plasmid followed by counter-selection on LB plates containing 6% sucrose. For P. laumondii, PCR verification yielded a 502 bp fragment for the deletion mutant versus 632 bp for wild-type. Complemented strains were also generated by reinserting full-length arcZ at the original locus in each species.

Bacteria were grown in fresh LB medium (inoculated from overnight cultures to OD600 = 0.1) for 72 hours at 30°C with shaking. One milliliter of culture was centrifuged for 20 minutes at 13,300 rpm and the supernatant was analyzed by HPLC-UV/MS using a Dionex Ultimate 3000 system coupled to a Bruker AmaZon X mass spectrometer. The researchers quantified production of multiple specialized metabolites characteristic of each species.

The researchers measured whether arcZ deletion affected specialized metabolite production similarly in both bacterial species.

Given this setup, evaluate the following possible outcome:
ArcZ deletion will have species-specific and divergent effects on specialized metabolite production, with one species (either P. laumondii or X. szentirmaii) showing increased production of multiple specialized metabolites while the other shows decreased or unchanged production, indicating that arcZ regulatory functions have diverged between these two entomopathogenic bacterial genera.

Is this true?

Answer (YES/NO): NO